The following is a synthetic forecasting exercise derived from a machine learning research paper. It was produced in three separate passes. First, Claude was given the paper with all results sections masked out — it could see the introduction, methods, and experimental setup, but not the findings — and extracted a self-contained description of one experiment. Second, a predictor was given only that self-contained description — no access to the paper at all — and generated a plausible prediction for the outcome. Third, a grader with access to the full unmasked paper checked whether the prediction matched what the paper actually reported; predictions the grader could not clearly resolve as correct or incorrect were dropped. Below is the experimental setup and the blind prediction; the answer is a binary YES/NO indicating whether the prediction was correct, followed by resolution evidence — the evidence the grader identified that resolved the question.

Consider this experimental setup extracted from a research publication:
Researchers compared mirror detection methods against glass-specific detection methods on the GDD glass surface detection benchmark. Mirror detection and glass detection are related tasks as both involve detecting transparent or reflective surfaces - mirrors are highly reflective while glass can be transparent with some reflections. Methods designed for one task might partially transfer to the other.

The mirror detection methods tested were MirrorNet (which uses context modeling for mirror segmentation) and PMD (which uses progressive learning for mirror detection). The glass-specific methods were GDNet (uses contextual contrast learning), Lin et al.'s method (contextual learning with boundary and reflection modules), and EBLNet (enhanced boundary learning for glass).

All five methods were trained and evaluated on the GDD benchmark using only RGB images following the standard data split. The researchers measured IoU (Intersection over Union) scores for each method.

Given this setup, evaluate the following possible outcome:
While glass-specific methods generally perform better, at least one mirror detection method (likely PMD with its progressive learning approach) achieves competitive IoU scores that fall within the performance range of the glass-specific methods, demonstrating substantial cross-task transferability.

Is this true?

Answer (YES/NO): NO